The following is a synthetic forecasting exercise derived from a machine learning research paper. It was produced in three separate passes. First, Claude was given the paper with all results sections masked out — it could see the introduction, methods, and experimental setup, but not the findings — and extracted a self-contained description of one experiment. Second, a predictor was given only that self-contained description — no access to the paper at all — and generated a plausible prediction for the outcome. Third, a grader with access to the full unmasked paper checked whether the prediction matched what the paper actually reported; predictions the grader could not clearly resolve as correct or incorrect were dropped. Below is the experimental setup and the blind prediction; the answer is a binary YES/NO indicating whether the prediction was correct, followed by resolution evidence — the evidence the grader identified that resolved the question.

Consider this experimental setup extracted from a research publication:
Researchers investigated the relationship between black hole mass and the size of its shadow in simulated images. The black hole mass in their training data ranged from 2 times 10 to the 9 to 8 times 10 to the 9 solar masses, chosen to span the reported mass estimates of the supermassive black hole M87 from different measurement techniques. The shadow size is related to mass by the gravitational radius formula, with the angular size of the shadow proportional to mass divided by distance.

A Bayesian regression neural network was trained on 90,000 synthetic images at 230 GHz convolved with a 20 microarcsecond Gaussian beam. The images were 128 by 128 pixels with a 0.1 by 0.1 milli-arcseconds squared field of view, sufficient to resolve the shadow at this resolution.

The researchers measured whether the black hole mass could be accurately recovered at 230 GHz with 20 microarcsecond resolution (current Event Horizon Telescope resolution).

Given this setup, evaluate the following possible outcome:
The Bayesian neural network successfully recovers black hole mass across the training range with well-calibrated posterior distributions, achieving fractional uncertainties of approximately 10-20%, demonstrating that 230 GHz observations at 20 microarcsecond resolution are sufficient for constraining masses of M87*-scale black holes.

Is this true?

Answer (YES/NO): NO